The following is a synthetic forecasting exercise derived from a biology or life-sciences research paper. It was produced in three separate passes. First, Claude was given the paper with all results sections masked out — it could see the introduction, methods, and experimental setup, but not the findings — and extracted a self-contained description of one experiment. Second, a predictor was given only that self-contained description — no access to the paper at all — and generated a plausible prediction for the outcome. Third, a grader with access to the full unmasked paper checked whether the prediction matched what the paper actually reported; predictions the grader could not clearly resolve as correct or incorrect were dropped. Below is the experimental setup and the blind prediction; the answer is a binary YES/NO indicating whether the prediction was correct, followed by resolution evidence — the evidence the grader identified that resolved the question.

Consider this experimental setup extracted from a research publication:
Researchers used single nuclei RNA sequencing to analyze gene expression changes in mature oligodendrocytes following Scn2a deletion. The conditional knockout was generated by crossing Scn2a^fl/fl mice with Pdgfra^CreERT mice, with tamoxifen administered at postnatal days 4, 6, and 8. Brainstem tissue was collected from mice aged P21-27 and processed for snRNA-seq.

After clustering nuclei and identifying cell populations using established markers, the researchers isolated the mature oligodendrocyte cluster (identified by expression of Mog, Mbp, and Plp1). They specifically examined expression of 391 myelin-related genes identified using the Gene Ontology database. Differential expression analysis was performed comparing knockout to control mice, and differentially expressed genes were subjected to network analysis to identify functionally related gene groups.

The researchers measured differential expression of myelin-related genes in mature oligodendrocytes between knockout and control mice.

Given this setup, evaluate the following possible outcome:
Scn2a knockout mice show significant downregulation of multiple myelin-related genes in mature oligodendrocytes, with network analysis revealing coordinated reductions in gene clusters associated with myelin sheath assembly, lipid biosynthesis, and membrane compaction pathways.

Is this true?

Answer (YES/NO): NO